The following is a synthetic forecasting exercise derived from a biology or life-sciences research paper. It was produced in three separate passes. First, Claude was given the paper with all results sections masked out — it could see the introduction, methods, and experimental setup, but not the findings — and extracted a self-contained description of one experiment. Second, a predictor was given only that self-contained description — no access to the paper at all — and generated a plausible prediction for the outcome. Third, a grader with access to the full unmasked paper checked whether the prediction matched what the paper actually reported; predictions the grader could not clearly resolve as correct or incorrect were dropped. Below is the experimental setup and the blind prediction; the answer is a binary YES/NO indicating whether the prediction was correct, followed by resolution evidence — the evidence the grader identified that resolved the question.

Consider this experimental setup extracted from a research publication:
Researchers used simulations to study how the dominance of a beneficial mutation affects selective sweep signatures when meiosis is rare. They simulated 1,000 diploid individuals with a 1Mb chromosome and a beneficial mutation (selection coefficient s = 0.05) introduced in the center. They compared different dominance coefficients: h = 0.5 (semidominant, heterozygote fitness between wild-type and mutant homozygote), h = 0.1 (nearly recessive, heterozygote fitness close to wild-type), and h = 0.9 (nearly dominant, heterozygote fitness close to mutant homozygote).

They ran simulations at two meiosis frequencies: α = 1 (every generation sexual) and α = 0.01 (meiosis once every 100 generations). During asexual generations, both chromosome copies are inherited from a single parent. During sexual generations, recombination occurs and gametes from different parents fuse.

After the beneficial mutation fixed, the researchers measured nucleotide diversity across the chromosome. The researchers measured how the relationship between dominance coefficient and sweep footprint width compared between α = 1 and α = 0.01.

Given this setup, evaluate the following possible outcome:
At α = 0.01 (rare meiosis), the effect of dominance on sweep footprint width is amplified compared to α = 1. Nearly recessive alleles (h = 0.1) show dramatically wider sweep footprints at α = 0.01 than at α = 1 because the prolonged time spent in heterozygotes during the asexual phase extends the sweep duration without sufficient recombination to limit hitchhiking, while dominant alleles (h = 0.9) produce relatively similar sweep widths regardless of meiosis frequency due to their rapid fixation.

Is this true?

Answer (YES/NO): NO